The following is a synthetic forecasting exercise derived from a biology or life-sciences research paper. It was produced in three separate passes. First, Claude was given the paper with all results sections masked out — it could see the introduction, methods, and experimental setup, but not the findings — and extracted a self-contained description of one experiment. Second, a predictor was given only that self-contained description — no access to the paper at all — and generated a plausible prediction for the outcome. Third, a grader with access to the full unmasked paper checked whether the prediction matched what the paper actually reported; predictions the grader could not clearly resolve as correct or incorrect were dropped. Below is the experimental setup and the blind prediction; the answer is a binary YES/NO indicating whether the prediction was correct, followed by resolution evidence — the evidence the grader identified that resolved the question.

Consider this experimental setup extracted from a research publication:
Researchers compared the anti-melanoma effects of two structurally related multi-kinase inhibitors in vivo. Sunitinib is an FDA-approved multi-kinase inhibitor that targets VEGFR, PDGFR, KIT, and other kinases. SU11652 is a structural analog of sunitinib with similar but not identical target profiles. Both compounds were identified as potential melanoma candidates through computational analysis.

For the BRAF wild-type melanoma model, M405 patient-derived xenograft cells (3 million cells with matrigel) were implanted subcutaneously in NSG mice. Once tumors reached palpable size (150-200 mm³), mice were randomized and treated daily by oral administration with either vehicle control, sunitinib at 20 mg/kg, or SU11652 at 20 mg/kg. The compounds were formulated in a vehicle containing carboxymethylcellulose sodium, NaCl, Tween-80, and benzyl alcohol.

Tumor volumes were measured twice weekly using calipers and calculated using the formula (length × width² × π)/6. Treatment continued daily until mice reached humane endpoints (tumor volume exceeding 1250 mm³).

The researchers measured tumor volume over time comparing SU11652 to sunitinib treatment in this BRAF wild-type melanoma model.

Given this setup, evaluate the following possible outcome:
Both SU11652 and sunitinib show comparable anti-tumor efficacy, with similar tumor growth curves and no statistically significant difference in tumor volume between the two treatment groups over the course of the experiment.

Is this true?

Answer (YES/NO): NO